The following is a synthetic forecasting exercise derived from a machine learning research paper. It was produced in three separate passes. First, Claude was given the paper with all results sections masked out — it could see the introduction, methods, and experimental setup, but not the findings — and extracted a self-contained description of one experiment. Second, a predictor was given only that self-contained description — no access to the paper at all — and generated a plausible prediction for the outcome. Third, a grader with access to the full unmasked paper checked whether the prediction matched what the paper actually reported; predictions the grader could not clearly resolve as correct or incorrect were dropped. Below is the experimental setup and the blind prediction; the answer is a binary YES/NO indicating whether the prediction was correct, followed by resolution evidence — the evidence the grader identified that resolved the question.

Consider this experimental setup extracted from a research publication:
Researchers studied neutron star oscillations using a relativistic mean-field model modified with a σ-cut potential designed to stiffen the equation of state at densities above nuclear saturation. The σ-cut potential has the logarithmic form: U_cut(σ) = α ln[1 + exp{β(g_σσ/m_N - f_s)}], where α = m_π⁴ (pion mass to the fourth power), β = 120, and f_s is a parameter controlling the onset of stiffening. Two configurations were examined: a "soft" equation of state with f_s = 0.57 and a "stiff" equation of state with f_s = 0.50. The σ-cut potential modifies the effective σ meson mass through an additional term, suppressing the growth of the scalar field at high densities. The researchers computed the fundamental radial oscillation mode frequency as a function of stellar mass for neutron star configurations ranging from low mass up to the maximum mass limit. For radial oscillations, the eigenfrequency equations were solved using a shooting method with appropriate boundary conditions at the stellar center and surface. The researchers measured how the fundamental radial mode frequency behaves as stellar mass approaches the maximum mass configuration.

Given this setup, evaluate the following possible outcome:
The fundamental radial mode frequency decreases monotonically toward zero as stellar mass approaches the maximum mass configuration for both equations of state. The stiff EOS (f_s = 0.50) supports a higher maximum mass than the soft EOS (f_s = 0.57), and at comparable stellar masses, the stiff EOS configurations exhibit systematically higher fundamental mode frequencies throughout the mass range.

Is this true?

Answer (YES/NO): NO